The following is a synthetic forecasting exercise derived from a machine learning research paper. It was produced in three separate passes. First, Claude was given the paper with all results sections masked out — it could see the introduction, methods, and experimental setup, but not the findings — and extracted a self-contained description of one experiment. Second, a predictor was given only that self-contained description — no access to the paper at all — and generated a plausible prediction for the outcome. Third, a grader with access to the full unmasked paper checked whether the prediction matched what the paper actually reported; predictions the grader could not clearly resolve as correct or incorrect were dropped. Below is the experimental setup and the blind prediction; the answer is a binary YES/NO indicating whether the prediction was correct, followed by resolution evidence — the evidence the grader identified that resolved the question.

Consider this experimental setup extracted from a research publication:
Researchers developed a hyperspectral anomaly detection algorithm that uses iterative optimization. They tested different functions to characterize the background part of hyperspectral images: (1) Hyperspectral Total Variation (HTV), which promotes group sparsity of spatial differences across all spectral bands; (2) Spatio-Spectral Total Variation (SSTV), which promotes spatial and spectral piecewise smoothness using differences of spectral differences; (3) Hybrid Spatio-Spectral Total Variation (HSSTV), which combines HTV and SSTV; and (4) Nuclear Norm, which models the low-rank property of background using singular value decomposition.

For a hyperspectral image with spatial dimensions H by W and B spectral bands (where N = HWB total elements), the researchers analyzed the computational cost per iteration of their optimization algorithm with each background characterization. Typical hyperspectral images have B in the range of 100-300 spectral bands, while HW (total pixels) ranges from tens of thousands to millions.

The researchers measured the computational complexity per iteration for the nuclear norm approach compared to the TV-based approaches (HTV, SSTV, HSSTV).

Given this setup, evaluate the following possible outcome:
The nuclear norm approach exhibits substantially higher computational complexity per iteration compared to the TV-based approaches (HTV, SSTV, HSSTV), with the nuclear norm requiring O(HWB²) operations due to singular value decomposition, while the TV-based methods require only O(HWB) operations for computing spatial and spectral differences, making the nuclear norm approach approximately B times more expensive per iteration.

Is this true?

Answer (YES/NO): NO